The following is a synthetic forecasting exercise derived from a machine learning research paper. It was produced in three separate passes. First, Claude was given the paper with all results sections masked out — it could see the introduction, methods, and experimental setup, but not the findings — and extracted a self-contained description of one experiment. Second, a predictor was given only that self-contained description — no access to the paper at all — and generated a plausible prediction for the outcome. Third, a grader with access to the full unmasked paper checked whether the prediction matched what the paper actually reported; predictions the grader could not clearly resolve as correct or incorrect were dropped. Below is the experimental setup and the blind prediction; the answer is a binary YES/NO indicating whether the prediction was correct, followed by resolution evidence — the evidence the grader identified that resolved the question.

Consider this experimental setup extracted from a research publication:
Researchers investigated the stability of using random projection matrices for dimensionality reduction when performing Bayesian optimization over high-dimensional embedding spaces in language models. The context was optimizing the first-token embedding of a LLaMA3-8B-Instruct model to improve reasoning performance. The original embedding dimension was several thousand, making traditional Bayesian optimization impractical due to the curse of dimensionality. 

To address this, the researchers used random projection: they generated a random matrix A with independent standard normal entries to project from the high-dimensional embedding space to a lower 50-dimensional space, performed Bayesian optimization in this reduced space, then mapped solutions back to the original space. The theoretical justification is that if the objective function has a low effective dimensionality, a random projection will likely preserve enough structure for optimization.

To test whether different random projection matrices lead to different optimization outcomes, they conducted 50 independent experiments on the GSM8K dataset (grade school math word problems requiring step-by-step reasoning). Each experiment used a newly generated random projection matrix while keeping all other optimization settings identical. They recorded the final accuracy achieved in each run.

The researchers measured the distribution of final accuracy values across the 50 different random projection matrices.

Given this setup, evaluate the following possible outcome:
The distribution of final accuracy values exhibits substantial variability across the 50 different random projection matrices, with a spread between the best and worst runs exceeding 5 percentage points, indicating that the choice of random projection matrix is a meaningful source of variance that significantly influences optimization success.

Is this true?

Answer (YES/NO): NO